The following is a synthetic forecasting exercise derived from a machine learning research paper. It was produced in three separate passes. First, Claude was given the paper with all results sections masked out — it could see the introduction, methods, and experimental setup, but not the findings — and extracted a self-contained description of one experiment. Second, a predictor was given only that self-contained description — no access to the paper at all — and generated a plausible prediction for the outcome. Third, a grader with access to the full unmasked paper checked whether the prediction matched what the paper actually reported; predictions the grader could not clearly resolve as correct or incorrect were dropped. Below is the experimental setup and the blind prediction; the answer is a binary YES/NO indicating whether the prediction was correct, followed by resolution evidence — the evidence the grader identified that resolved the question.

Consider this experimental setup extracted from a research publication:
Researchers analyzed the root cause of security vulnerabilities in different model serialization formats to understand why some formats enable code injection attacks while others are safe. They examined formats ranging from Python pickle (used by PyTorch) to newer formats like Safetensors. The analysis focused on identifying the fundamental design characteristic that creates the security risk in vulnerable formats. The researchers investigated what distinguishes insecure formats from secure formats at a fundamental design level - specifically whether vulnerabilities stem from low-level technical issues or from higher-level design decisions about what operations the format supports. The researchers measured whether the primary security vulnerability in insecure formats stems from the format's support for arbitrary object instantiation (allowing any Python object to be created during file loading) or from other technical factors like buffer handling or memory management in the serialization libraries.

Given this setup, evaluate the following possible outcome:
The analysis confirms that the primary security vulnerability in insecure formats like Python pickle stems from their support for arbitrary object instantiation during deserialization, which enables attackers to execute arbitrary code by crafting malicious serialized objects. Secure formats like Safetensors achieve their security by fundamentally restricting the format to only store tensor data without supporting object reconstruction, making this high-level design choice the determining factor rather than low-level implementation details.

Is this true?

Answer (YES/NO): YES